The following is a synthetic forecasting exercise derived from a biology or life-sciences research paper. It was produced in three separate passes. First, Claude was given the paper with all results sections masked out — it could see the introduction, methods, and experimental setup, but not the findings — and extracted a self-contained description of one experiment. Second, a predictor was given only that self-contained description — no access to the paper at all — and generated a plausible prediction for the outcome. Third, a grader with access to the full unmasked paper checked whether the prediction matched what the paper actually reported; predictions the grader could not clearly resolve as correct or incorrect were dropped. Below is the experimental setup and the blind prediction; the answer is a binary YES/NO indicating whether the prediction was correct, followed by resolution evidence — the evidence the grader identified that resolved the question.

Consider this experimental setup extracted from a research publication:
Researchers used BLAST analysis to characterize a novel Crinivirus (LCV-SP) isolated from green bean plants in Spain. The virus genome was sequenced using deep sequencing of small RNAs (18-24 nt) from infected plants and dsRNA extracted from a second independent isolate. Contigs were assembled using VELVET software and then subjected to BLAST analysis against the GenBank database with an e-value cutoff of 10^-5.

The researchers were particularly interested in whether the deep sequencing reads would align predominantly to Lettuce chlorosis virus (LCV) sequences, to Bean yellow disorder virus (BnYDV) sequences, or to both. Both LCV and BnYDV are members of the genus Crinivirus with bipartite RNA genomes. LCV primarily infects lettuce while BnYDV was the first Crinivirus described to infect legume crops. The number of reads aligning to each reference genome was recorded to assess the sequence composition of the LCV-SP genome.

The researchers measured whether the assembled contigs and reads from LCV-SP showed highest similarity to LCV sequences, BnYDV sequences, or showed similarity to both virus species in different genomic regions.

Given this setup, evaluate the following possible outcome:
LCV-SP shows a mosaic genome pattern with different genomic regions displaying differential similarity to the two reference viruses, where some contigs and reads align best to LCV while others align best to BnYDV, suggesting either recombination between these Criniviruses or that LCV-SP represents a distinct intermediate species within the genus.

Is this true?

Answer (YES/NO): YES